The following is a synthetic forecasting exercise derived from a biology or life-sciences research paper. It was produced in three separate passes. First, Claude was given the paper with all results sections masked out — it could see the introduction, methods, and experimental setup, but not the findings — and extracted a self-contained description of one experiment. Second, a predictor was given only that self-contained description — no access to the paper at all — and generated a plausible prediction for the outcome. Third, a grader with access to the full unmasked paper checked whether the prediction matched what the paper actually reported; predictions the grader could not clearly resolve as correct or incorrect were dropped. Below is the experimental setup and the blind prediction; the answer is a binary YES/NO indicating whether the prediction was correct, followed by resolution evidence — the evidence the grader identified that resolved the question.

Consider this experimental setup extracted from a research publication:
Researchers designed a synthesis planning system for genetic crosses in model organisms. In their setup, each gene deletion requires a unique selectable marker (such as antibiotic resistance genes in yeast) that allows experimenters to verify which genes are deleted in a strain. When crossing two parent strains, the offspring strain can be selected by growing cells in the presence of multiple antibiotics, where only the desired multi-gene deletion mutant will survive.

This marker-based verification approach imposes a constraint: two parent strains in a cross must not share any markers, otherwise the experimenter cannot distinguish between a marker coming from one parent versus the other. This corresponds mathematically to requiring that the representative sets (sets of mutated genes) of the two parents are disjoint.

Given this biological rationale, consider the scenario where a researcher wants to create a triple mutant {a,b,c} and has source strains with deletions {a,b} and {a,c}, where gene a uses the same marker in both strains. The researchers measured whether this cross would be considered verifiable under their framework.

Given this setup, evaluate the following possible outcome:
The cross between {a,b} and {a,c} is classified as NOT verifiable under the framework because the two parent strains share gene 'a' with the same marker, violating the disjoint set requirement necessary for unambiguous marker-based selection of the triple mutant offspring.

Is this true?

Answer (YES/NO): YES